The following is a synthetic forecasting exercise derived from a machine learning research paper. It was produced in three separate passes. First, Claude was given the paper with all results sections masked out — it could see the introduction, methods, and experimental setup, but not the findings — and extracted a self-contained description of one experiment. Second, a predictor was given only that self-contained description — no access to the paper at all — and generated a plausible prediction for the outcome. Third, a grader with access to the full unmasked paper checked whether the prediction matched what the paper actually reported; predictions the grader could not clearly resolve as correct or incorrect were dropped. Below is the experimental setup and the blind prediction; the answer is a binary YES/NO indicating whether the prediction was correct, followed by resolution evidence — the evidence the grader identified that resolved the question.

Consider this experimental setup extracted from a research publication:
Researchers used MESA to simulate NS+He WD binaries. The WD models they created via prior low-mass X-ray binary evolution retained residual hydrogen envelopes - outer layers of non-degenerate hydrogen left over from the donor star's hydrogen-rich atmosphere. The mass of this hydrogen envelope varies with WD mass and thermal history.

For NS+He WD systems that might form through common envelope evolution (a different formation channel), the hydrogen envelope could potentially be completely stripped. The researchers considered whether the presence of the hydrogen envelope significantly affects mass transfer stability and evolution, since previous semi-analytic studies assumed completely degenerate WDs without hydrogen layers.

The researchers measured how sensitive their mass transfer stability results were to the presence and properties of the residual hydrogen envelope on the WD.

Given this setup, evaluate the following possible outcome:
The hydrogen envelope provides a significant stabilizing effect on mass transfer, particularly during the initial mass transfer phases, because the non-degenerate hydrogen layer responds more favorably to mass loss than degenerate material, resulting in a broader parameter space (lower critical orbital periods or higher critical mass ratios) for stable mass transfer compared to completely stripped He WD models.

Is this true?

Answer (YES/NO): NO